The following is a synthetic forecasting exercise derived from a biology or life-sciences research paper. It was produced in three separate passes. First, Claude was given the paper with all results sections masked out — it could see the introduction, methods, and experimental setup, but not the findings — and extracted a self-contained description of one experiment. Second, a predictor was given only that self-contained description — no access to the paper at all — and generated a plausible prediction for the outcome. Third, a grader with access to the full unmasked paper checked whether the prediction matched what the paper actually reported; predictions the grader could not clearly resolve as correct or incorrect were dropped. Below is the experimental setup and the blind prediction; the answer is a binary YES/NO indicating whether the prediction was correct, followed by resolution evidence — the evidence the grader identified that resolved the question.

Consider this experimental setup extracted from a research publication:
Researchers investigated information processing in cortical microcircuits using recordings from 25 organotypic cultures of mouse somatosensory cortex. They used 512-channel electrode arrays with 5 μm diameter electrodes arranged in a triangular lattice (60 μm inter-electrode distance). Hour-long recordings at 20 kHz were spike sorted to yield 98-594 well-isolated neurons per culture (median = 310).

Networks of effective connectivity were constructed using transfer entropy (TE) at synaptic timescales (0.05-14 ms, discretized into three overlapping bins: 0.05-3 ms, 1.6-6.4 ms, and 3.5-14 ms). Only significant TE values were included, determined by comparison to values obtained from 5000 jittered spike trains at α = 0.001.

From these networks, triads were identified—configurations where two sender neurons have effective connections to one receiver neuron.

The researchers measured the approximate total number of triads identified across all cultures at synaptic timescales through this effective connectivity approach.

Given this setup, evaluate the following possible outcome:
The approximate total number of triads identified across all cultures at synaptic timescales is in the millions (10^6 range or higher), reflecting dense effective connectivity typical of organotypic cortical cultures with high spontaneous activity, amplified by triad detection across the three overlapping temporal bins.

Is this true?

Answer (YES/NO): NO